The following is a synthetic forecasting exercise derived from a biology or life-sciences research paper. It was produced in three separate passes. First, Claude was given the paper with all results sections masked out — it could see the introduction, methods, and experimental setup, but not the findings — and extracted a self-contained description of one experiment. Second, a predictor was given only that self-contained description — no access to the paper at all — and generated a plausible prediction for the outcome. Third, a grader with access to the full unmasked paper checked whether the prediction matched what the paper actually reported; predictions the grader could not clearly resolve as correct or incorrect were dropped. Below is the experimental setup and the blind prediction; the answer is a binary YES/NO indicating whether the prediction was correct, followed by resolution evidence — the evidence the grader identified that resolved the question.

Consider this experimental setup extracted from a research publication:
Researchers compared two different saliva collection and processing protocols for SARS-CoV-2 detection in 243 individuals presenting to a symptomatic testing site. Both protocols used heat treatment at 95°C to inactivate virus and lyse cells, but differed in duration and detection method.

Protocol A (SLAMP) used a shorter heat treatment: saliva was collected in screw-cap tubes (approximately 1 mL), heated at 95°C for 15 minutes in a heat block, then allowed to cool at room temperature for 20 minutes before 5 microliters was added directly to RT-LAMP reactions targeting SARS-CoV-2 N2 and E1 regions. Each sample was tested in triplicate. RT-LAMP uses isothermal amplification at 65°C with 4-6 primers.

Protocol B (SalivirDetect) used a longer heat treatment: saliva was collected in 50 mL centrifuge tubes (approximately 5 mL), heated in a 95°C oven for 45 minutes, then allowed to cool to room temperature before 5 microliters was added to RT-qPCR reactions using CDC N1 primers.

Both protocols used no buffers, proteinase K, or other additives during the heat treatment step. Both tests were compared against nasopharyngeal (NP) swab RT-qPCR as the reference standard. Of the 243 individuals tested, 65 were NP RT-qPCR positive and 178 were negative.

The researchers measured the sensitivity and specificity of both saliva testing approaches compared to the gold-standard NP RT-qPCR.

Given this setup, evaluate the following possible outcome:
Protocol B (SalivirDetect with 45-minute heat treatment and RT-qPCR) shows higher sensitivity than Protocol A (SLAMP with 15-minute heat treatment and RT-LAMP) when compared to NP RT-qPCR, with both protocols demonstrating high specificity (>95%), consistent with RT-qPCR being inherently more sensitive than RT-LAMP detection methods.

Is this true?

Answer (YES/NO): NO